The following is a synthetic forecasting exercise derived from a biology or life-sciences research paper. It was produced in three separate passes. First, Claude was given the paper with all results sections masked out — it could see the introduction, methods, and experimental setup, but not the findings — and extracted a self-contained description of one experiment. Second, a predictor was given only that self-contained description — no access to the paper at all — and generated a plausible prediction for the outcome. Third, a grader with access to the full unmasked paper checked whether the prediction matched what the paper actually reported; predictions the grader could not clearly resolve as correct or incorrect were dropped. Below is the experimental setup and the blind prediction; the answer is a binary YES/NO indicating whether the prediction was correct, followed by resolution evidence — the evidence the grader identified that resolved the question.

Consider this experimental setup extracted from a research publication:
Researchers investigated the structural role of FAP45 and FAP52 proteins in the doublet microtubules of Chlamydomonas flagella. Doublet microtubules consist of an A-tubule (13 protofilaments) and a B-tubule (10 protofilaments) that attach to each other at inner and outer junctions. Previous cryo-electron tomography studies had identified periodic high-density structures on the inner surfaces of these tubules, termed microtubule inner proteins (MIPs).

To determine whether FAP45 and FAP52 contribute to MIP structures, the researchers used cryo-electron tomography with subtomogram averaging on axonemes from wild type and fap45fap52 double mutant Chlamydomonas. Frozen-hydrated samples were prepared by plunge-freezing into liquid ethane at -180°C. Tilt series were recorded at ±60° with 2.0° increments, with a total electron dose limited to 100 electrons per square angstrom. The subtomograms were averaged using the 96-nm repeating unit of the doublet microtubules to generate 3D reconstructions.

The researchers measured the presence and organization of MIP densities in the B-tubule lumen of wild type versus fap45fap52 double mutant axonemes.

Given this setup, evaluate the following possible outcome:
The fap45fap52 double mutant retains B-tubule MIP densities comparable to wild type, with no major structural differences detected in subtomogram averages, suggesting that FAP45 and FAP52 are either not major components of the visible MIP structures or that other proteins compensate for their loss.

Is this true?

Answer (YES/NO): NO